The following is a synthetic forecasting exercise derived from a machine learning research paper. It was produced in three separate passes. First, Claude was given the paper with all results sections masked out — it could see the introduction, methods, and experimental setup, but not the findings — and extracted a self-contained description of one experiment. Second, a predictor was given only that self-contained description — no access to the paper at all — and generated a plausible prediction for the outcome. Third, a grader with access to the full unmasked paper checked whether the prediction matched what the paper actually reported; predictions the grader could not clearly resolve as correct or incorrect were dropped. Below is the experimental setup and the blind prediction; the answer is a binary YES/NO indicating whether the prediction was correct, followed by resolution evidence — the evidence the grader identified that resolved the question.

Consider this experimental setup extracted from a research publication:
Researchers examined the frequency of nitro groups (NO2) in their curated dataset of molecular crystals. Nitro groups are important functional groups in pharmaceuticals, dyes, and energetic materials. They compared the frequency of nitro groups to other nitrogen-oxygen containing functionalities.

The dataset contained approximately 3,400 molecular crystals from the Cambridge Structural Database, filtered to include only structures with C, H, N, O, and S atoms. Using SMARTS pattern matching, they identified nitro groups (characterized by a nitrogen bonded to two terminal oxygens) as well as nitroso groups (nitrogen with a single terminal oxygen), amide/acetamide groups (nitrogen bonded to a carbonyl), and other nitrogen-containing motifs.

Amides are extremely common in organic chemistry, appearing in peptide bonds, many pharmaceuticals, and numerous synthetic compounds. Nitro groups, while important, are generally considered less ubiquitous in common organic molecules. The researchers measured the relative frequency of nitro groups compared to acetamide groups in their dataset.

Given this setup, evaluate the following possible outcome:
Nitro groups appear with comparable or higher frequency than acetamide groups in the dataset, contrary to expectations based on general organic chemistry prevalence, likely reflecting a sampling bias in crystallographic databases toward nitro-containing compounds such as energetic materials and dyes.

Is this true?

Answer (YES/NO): NO